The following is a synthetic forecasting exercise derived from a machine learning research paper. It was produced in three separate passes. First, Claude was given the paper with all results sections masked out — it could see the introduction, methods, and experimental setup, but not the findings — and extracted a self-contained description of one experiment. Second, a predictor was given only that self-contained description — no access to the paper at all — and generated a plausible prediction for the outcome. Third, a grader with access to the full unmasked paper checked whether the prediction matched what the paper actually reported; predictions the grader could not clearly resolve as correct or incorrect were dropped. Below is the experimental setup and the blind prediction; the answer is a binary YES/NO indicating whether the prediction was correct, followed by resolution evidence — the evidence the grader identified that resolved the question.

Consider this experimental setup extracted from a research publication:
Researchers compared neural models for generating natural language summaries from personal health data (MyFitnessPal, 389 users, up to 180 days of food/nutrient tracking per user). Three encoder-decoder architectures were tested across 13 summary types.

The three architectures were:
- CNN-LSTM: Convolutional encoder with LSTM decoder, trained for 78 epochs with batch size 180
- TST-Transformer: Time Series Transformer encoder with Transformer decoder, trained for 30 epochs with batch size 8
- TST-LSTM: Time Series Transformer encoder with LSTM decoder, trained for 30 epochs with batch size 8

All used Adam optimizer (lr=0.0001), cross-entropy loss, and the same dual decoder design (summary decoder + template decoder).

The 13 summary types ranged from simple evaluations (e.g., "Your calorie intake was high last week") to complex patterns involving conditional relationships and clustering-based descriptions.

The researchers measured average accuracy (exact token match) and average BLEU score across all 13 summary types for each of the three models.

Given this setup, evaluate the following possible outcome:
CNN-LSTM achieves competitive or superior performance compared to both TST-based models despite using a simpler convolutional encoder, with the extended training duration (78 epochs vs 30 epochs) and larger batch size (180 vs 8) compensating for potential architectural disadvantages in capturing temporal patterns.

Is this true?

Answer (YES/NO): NO